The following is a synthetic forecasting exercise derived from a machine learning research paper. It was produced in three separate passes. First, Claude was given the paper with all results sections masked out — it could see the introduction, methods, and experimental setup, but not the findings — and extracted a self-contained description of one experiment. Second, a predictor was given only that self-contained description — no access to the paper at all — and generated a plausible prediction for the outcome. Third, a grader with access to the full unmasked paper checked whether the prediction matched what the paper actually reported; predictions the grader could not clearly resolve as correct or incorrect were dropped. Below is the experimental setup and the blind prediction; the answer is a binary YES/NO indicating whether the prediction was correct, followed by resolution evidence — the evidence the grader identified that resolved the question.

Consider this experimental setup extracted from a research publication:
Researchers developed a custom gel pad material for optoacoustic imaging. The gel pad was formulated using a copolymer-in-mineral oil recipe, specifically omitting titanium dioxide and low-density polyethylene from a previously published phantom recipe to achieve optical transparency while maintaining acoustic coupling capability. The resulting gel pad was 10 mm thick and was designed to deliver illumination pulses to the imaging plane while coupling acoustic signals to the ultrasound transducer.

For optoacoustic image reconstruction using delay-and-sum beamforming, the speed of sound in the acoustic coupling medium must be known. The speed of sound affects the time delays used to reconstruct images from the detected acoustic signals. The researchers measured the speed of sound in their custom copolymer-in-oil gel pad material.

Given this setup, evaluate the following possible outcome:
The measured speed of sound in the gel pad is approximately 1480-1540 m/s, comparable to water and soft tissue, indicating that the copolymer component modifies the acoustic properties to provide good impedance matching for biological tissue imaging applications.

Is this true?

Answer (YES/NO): NO